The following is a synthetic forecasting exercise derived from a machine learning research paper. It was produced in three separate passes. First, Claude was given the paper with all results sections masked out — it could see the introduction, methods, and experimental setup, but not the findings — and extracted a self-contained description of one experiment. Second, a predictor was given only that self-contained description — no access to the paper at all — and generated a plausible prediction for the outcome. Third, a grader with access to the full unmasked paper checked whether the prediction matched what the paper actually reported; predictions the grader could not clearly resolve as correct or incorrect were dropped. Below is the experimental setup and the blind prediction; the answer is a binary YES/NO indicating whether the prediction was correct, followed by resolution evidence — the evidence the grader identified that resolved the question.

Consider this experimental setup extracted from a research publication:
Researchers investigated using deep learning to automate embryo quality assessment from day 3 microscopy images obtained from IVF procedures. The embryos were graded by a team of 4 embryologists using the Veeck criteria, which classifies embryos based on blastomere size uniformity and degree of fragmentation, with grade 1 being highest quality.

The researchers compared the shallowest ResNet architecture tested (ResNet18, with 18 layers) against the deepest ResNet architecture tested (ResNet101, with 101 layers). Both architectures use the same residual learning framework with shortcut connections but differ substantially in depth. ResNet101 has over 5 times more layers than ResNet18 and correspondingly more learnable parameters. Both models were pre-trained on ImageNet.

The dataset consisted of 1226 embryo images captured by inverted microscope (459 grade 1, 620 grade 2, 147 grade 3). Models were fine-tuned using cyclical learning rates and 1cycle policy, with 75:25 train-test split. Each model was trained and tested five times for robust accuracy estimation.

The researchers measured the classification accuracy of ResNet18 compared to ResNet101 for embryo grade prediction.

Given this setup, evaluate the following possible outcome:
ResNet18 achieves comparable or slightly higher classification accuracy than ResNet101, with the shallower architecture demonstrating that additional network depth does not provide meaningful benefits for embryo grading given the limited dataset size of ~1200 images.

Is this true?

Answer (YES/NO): NO